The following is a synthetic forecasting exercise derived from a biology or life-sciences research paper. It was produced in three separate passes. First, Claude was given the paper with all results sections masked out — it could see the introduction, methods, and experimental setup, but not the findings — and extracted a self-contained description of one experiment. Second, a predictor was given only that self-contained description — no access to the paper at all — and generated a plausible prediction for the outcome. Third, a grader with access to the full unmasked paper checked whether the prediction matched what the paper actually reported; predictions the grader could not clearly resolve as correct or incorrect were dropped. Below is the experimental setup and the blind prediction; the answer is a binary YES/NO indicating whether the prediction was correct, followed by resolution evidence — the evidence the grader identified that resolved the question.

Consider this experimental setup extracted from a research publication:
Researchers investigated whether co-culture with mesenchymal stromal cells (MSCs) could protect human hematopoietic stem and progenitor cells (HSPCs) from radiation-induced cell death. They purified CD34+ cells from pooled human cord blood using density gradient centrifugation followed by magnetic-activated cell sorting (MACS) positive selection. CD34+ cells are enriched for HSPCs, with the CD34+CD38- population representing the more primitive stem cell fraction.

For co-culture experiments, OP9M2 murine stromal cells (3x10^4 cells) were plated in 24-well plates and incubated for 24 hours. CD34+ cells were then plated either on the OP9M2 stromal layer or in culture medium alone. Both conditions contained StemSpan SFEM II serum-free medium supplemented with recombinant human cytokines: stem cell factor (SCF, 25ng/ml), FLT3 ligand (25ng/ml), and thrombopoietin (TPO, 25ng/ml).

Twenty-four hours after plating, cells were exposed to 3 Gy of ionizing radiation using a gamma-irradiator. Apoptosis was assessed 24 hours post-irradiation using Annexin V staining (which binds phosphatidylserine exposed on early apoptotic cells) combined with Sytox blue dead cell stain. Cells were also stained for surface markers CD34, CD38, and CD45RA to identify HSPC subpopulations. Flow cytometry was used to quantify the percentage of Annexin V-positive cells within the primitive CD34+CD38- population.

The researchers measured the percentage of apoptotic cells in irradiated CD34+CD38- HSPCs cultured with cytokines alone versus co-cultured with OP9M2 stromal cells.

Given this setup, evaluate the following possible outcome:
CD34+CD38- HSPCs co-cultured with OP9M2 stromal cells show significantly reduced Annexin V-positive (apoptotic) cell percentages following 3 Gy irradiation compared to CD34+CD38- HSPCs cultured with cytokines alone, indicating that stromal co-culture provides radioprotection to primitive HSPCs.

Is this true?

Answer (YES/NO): YES